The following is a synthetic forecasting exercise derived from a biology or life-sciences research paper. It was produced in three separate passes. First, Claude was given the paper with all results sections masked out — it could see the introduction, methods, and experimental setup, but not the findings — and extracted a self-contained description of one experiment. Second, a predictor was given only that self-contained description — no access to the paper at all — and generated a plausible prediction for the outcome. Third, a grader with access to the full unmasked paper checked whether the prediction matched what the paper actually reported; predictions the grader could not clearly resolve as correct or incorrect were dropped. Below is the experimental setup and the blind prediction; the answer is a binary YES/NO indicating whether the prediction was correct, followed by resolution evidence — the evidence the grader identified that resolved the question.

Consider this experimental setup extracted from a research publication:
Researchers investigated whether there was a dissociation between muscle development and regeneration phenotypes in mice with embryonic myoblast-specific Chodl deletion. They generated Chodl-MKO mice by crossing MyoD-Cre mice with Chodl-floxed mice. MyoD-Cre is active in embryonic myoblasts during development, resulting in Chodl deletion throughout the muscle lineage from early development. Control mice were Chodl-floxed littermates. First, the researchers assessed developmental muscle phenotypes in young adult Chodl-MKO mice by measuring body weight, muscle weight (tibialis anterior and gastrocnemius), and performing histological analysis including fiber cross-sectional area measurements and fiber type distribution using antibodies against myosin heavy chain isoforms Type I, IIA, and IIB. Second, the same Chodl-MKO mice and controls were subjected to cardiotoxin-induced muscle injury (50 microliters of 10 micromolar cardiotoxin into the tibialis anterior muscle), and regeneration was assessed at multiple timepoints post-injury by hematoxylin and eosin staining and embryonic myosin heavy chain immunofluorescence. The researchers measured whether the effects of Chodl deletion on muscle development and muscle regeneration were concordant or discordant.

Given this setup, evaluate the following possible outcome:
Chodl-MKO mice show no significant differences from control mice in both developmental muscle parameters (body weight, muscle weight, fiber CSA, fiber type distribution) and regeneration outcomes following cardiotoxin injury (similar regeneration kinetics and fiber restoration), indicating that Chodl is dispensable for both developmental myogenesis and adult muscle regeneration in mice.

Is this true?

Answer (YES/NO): NO